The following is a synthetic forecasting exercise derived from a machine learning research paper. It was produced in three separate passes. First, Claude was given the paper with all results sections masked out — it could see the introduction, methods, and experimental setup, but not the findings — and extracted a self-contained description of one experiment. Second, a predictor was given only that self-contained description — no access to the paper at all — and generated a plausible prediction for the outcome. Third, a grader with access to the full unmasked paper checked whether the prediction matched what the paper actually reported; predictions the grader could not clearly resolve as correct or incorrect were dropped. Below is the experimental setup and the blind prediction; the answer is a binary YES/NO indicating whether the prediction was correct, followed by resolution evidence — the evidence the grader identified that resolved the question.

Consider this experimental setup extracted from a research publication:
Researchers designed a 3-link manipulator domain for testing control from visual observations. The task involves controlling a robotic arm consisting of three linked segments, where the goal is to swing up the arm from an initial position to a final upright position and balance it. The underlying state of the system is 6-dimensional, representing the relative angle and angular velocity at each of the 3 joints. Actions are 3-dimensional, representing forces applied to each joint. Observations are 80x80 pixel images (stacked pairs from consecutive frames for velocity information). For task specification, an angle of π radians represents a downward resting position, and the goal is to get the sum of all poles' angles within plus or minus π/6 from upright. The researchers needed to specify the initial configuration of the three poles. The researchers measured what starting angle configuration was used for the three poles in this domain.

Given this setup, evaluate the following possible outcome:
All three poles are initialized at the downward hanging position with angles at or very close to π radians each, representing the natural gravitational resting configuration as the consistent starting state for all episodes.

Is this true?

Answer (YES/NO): NO